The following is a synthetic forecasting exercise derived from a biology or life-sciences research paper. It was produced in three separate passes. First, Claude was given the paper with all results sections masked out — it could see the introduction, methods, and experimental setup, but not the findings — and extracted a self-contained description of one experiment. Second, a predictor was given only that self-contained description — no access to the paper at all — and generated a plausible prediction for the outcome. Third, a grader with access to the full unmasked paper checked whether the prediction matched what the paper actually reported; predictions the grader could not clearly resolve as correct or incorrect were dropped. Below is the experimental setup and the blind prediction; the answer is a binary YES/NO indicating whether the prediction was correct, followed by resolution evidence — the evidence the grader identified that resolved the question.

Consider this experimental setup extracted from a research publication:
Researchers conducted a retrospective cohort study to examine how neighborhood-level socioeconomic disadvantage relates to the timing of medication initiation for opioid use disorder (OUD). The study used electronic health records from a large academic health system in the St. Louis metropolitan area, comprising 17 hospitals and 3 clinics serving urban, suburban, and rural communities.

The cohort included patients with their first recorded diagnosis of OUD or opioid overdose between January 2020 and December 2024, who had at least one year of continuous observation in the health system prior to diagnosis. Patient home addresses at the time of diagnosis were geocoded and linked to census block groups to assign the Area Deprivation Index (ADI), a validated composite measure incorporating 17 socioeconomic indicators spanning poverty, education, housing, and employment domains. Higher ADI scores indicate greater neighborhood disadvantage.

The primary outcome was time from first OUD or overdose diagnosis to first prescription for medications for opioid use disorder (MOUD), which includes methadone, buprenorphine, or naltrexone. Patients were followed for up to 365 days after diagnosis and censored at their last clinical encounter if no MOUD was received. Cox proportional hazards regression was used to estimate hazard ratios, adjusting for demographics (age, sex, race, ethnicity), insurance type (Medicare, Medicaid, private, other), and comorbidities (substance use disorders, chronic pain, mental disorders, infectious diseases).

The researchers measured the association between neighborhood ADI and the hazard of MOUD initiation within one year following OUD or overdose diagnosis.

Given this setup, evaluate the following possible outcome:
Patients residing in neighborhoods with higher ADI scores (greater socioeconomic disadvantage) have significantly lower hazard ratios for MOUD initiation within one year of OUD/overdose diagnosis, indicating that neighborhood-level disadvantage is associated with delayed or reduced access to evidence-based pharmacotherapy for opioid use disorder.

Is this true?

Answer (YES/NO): NO